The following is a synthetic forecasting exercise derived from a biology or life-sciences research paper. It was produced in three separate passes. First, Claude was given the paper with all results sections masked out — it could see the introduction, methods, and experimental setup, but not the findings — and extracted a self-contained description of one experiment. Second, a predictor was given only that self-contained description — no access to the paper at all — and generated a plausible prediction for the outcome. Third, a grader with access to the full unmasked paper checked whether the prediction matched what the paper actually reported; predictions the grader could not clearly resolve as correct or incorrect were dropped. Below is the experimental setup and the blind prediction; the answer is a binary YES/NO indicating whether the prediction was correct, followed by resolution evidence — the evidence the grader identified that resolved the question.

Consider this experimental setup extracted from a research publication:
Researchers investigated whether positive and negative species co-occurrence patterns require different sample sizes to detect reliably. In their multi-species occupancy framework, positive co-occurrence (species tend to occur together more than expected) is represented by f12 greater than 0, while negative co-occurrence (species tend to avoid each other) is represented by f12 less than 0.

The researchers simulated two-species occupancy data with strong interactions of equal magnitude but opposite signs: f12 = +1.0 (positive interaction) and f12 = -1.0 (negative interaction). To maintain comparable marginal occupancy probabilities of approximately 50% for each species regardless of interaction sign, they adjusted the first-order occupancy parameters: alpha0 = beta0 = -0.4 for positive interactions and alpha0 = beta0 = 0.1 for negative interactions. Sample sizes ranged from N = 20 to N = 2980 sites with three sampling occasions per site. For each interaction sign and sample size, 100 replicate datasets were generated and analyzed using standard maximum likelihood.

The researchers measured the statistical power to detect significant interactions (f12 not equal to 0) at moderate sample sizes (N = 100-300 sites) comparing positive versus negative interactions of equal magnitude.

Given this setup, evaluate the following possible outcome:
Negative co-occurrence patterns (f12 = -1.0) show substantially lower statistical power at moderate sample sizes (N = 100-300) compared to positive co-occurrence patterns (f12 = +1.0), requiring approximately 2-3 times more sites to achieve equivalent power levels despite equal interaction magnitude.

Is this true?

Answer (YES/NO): NO